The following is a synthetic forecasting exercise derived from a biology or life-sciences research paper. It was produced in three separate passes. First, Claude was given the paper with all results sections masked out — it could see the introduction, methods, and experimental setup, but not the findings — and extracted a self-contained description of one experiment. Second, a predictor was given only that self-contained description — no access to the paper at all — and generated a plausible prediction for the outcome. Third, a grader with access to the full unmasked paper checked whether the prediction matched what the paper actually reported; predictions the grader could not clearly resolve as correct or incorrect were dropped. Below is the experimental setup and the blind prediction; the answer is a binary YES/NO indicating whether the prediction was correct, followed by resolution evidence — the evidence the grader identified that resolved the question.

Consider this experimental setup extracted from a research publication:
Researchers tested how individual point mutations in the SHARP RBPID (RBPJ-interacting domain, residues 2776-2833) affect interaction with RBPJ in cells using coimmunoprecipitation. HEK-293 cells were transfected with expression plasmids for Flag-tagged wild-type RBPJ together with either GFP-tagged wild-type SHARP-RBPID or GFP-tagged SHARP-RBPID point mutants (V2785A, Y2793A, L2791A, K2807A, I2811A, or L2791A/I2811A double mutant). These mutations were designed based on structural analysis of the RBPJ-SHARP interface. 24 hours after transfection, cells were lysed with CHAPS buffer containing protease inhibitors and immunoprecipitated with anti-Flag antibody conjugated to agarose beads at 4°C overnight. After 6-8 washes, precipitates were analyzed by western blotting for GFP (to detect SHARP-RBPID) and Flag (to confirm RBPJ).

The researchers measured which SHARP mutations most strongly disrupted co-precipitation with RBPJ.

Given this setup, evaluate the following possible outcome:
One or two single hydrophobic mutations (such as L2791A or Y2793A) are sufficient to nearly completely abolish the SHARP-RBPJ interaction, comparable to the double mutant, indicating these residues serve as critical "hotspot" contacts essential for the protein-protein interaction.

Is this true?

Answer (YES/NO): NO